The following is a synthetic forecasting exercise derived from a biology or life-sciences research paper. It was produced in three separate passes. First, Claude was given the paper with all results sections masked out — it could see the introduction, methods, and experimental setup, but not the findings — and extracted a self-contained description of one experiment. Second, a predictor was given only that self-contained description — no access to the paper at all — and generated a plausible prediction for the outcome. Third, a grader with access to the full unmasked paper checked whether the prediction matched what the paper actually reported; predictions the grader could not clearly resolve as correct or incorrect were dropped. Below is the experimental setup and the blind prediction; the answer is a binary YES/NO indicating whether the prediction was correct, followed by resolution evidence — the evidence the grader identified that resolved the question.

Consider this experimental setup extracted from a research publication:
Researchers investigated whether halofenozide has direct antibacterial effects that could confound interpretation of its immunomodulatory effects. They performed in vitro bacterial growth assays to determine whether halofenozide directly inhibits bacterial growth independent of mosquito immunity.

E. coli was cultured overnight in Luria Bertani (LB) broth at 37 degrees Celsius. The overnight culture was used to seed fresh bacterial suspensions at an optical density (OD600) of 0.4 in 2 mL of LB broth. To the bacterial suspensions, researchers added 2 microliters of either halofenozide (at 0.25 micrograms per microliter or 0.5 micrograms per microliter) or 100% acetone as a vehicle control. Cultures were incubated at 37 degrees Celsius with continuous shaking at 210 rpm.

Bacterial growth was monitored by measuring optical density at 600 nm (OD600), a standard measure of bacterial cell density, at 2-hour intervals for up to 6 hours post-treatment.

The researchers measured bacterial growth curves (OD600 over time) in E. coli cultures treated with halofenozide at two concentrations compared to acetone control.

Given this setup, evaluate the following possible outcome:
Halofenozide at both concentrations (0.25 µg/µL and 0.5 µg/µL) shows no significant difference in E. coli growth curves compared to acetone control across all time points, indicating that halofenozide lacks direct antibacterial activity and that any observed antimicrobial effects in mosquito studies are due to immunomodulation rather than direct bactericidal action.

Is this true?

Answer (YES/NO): YES